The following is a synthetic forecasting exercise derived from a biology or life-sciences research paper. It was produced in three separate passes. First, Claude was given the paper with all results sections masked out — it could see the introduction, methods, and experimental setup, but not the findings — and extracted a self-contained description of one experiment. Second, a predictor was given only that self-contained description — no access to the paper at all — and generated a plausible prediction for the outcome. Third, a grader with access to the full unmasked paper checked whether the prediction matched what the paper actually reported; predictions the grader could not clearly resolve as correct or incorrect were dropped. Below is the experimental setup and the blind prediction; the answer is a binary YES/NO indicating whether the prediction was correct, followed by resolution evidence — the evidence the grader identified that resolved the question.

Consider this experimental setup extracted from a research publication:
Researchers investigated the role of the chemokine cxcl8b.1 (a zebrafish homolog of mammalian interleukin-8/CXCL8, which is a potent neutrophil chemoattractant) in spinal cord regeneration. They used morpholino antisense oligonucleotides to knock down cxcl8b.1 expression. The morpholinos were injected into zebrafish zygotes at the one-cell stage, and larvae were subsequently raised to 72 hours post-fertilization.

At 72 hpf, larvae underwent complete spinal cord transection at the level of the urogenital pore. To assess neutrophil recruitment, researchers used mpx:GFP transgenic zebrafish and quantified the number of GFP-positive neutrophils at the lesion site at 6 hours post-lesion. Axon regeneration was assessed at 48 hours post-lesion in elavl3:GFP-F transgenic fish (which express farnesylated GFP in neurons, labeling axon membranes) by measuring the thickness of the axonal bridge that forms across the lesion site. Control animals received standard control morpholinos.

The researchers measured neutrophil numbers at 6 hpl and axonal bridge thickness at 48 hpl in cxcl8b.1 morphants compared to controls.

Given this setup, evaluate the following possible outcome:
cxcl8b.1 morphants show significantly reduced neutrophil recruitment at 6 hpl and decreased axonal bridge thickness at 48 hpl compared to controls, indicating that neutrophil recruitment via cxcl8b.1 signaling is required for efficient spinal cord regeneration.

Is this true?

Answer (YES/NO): YES